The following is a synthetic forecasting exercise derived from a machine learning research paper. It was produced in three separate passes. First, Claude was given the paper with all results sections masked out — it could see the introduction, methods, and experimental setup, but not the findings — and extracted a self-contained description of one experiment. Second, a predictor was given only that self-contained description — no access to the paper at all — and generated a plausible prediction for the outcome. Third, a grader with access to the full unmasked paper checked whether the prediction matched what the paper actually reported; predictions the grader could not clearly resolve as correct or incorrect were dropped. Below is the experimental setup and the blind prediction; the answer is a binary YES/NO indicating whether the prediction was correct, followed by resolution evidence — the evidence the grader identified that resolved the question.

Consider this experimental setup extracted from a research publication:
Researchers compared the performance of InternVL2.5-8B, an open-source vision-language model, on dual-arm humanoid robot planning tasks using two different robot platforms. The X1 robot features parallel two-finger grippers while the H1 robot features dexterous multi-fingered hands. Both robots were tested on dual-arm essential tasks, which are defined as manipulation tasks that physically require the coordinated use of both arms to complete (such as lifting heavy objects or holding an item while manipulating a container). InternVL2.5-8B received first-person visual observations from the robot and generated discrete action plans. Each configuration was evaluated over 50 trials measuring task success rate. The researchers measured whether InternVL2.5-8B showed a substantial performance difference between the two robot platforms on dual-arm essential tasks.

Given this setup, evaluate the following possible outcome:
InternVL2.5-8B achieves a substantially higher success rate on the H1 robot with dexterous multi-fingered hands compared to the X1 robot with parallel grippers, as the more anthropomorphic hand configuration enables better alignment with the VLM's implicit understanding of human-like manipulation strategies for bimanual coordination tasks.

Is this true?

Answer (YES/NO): YES